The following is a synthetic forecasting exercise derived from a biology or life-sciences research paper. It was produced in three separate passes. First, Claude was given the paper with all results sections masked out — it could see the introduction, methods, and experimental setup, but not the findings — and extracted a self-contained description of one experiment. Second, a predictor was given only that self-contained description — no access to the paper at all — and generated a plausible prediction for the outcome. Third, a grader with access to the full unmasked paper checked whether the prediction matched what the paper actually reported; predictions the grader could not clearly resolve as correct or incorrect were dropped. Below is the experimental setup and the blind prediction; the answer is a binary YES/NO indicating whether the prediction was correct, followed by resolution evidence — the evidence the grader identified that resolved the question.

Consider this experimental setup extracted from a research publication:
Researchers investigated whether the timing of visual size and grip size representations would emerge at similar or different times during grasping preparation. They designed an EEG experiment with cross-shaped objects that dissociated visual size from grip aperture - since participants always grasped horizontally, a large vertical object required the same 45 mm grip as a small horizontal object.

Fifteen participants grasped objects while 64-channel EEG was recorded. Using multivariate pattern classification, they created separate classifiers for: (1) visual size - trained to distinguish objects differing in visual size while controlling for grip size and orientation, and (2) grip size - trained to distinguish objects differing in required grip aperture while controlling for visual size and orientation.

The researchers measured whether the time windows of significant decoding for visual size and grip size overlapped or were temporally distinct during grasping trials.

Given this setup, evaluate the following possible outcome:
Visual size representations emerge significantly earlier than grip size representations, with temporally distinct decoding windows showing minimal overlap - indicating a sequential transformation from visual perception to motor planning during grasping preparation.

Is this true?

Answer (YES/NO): NO